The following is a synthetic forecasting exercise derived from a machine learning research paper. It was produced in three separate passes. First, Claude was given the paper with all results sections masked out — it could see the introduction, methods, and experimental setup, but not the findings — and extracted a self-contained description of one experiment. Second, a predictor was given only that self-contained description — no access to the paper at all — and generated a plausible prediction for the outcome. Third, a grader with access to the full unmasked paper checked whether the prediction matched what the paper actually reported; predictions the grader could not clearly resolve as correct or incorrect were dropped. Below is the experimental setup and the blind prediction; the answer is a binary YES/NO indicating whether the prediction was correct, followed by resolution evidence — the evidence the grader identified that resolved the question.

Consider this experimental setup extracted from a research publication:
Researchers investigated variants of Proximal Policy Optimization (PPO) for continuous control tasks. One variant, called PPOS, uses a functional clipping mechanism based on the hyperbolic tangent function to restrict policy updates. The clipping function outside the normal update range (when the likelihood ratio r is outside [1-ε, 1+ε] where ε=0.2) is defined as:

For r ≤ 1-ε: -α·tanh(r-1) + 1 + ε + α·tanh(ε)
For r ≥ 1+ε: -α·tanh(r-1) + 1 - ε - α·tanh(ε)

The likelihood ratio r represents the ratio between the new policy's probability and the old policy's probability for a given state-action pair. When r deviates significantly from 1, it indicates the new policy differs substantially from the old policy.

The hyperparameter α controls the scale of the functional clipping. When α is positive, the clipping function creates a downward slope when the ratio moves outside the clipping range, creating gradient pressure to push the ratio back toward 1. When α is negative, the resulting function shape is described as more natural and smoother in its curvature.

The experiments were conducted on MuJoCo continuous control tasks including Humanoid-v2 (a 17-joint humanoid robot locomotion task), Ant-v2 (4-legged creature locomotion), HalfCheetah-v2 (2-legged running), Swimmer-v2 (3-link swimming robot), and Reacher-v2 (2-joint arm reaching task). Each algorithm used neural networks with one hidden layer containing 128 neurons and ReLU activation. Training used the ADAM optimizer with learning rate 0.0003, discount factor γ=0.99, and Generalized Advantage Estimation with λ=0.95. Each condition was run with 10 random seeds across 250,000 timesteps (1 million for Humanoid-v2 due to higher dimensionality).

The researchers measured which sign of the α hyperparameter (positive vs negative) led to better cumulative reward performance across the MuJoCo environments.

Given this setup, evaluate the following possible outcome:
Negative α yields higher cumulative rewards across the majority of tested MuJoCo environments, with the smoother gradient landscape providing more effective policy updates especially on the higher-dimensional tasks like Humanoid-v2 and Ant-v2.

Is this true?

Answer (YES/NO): NO